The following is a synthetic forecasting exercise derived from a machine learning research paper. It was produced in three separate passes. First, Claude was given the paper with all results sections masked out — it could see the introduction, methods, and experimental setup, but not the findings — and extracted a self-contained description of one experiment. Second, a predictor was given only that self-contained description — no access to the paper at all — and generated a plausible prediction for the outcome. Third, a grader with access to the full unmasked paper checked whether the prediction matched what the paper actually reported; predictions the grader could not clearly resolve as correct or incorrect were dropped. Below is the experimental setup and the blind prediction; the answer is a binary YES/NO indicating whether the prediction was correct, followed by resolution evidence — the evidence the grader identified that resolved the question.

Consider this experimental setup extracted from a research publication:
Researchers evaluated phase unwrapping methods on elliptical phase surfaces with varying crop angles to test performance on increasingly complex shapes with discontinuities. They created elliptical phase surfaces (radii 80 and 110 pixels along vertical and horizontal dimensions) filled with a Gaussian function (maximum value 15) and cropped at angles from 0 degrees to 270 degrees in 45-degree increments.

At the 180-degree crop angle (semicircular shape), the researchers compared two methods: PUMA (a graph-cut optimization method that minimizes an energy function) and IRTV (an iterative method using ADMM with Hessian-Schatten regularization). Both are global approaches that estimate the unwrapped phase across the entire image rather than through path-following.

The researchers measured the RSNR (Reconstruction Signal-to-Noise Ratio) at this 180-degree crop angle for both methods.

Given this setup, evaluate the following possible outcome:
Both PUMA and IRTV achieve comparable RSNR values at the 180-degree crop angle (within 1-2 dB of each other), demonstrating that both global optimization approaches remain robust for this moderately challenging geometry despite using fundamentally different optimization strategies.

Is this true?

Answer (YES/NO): NO